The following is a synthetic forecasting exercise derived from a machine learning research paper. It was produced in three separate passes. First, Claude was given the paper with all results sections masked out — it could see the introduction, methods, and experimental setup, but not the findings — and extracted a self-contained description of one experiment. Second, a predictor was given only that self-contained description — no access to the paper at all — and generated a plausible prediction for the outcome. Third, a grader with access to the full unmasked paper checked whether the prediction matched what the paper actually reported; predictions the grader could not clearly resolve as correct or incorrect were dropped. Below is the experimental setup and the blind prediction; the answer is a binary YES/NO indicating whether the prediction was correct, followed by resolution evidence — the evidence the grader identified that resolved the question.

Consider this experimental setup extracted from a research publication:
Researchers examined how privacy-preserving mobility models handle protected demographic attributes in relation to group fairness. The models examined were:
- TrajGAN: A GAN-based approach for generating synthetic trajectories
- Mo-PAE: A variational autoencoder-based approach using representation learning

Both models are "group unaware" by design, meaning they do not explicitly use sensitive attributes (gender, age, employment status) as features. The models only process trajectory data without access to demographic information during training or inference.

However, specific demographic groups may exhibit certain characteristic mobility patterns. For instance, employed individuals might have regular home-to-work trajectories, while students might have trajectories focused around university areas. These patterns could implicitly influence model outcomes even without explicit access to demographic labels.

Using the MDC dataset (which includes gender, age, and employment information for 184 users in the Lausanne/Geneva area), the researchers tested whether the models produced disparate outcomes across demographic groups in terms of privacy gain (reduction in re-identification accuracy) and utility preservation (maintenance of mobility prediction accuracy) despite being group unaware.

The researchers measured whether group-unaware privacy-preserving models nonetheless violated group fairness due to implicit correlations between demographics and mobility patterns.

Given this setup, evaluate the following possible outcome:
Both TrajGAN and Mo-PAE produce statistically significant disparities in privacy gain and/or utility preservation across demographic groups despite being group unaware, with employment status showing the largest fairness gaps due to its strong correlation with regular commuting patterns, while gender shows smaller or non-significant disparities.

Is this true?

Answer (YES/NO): NO